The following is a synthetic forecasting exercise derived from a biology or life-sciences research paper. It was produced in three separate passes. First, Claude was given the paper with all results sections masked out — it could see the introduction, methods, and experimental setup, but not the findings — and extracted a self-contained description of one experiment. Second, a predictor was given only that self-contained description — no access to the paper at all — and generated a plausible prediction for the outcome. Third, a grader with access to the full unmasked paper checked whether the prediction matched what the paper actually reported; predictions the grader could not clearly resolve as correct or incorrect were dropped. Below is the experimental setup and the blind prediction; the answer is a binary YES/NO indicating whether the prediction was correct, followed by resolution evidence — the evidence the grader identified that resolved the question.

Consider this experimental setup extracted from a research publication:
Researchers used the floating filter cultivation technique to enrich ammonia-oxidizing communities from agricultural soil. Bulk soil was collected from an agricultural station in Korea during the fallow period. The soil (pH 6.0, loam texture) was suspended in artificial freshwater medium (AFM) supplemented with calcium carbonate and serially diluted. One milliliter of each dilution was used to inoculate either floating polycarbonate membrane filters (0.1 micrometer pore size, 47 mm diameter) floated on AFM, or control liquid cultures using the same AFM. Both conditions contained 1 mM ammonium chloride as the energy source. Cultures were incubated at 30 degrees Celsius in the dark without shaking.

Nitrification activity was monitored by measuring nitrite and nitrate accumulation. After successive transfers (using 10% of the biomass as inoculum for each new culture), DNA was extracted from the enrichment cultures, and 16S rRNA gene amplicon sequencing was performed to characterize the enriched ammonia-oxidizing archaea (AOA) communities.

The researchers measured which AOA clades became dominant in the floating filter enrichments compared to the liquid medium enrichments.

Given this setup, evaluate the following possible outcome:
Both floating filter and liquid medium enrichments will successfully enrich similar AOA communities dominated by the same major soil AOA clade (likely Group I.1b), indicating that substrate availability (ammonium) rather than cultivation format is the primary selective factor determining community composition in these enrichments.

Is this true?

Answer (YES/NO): NO